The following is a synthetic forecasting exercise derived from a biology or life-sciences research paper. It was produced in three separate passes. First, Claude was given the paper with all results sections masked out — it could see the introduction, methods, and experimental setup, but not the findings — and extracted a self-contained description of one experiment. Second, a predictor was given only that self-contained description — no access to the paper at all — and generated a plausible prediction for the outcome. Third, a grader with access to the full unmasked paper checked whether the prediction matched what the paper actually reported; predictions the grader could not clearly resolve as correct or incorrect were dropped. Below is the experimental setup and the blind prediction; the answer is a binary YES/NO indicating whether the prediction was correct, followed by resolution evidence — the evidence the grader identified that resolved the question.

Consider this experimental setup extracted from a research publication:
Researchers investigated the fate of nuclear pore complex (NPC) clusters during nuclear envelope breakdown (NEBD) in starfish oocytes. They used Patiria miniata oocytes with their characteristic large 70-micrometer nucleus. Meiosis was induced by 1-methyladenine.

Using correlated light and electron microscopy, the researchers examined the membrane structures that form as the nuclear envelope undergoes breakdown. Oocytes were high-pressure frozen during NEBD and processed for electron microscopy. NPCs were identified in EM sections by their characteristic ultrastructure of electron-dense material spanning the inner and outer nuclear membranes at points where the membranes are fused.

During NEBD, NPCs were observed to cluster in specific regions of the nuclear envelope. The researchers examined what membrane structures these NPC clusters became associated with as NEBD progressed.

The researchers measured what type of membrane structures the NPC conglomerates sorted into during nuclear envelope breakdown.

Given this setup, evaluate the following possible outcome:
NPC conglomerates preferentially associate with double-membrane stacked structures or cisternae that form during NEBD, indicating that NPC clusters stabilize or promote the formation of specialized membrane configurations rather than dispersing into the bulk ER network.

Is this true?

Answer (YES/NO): NO